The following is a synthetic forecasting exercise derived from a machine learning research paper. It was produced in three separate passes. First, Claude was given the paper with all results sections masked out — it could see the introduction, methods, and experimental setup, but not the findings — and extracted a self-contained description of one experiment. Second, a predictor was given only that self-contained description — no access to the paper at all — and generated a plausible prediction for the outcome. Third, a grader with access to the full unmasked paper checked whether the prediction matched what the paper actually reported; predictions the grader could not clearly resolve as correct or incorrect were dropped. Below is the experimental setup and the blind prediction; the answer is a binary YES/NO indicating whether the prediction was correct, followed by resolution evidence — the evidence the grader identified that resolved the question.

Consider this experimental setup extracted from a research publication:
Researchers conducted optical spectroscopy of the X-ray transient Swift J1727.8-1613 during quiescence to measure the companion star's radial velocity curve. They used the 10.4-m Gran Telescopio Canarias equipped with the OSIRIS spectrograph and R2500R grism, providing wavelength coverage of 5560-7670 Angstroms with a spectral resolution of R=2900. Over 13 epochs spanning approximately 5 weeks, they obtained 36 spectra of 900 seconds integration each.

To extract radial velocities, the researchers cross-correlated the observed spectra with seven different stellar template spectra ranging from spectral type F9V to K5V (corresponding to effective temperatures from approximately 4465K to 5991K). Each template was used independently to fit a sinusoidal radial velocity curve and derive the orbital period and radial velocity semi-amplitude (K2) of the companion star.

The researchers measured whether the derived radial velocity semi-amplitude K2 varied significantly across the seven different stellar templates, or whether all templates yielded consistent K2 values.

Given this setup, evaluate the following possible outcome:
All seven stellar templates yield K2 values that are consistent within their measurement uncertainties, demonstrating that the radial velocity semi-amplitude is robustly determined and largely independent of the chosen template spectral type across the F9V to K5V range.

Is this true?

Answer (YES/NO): YES